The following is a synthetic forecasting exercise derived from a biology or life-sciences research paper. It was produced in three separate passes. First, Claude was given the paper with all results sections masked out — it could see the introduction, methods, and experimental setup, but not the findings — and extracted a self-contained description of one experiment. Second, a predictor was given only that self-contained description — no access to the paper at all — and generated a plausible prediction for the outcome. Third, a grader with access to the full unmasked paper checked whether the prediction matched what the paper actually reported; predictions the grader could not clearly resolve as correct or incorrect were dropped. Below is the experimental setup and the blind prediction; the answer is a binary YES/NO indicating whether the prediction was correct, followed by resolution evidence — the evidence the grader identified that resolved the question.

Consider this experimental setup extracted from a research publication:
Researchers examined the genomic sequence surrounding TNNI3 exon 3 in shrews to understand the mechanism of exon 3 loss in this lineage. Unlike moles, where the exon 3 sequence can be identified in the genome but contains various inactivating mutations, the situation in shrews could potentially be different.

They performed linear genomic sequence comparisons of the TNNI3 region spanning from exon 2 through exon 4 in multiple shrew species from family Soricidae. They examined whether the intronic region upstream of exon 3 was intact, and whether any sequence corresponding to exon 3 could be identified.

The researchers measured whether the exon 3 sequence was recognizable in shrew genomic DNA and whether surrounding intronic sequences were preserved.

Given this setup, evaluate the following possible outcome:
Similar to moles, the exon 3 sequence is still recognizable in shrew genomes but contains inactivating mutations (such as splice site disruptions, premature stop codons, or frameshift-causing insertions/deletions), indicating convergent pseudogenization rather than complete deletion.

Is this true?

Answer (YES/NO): NO